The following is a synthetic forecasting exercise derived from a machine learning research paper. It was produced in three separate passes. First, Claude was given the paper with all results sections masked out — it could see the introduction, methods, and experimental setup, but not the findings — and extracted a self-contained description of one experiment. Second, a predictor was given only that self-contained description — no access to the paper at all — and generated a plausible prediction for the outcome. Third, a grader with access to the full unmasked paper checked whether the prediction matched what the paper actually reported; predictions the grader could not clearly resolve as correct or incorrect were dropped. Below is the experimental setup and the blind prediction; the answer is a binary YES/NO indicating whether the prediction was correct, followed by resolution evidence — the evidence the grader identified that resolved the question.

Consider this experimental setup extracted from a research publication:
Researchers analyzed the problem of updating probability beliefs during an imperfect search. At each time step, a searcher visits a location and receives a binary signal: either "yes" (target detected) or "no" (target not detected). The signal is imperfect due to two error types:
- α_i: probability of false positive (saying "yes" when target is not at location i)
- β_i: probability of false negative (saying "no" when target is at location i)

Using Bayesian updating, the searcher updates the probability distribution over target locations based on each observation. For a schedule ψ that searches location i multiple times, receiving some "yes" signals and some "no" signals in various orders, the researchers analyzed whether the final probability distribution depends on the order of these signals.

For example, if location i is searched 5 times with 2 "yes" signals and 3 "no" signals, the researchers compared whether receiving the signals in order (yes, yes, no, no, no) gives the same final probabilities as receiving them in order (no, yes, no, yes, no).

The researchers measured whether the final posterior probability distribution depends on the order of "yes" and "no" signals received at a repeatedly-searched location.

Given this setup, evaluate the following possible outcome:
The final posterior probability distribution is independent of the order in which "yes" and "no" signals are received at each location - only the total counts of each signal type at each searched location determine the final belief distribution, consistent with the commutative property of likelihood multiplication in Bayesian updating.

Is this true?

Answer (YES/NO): YES